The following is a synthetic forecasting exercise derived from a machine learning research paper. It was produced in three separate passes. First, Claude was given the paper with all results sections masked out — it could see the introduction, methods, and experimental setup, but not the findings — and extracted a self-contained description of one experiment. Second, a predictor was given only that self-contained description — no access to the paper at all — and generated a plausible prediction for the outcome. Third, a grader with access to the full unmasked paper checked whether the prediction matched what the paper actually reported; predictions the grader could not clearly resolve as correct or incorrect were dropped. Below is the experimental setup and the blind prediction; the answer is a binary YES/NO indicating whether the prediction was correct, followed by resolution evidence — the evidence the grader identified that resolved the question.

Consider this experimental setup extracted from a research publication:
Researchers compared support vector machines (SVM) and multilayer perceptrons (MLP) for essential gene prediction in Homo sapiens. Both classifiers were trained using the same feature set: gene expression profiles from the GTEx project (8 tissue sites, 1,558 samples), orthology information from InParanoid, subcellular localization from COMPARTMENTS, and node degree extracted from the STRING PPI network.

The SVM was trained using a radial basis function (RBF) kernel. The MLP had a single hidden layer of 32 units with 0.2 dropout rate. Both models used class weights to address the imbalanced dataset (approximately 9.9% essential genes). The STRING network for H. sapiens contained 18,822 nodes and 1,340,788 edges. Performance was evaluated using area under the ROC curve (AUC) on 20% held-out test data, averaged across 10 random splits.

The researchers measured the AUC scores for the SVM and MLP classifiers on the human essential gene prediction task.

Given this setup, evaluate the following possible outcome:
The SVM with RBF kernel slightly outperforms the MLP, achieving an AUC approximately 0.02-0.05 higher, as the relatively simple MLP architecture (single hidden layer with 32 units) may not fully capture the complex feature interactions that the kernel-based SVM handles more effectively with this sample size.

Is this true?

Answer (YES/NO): NO